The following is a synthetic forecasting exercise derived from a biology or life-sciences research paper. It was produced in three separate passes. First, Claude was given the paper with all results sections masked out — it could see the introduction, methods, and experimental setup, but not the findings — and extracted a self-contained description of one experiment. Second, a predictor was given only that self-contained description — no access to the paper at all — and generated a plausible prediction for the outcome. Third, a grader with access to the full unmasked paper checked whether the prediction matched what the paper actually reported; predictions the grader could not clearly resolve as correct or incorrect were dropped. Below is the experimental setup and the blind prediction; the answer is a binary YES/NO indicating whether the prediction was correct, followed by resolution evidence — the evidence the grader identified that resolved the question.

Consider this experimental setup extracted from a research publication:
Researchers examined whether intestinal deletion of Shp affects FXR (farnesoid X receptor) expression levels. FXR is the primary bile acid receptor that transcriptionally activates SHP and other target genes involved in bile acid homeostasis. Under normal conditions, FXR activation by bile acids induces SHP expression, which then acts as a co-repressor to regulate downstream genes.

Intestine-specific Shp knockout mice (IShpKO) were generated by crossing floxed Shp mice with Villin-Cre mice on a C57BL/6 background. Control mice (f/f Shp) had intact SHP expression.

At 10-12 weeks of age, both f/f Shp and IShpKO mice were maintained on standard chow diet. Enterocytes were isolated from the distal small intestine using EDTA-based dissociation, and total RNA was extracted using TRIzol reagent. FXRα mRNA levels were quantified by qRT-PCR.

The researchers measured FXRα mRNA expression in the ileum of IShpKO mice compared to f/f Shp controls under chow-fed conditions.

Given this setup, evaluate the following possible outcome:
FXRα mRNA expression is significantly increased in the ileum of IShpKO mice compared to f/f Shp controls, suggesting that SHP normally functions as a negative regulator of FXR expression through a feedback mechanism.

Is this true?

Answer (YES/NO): NO